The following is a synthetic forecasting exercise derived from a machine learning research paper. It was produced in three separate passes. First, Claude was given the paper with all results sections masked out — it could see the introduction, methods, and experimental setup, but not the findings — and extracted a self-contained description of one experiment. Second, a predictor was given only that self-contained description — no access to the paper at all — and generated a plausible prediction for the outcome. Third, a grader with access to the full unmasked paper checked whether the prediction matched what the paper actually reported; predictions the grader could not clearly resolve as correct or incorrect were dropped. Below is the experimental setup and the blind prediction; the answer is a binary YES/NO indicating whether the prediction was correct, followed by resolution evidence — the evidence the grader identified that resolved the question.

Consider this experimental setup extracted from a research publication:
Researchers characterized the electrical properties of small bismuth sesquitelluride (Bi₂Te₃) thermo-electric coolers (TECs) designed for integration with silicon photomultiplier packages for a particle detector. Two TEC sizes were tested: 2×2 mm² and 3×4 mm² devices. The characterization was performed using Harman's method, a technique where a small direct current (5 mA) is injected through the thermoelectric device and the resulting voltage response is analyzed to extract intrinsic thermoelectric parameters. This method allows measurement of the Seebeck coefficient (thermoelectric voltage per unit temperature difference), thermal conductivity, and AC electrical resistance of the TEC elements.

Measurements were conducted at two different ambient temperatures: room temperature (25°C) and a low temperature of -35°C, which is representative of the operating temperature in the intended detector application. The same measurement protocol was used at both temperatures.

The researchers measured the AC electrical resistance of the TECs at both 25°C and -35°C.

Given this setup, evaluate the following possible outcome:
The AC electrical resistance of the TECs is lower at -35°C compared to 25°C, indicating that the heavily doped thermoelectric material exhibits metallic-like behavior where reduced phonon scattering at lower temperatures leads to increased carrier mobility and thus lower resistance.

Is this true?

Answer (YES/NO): YES